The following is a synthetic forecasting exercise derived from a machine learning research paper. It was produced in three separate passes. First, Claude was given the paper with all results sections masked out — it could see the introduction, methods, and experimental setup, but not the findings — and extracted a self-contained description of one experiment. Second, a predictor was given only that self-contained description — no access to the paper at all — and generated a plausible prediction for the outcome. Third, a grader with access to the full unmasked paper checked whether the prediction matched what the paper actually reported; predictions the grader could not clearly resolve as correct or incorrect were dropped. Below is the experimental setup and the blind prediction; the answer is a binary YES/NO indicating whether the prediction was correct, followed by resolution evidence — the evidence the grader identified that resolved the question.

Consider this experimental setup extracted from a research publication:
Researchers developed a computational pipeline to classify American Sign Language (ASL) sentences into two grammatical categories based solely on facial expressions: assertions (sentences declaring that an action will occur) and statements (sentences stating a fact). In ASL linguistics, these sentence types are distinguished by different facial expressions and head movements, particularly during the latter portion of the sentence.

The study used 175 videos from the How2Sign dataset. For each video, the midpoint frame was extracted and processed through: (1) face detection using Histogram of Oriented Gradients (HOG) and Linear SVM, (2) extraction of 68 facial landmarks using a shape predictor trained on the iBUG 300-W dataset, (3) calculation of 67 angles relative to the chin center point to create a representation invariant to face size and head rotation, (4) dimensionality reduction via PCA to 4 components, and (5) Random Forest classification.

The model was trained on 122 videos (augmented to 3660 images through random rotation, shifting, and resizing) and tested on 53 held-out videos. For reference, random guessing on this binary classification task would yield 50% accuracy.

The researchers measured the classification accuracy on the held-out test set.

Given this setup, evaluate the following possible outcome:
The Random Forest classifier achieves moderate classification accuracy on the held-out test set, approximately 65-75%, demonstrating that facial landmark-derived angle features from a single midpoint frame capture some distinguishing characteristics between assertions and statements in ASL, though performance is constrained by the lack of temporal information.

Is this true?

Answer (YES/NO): NO